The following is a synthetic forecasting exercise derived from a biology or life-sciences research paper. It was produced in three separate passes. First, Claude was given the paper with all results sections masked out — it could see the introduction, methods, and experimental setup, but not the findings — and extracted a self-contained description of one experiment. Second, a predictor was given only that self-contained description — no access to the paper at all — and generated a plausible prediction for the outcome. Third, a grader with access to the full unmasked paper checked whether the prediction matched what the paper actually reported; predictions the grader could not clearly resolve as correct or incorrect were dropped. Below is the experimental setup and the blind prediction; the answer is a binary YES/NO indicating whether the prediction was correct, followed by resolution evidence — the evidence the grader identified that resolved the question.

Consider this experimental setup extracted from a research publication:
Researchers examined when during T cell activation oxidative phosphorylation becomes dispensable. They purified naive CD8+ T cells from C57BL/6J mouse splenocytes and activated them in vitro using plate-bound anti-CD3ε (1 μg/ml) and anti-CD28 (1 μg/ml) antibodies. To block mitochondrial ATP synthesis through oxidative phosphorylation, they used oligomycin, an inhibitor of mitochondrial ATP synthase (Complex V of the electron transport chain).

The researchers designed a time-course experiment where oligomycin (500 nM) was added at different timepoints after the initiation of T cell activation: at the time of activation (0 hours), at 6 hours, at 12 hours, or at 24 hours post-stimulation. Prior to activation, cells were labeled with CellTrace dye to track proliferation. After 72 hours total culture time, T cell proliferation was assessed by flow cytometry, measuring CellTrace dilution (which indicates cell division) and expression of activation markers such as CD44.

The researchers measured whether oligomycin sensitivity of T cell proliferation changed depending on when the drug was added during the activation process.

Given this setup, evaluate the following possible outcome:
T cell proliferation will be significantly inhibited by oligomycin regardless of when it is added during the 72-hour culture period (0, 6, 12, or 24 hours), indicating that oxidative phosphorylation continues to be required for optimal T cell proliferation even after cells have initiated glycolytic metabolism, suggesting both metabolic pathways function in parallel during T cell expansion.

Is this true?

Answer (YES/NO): NO